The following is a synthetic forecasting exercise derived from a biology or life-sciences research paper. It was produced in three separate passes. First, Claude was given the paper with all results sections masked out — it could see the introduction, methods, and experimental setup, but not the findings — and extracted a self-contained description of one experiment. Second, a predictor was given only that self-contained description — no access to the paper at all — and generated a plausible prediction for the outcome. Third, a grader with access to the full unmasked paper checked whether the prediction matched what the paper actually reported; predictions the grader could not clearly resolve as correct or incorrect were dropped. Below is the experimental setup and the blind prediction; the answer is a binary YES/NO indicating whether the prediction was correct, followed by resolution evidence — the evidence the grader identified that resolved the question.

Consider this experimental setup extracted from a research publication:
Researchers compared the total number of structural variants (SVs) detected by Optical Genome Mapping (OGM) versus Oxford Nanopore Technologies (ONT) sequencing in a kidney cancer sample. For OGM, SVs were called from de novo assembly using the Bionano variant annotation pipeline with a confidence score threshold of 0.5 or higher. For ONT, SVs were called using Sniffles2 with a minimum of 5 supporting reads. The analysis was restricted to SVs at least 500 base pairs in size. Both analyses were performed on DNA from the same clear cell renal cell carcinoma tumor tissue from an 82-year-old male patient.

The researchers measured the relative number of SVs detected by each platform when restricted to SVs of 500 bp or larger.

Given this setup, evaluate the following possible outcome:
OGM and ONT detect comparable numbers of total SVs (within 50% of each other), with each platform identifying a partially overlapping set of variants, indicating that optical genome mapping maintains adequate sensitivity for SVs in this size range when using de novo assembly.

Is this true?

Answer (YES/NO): YES